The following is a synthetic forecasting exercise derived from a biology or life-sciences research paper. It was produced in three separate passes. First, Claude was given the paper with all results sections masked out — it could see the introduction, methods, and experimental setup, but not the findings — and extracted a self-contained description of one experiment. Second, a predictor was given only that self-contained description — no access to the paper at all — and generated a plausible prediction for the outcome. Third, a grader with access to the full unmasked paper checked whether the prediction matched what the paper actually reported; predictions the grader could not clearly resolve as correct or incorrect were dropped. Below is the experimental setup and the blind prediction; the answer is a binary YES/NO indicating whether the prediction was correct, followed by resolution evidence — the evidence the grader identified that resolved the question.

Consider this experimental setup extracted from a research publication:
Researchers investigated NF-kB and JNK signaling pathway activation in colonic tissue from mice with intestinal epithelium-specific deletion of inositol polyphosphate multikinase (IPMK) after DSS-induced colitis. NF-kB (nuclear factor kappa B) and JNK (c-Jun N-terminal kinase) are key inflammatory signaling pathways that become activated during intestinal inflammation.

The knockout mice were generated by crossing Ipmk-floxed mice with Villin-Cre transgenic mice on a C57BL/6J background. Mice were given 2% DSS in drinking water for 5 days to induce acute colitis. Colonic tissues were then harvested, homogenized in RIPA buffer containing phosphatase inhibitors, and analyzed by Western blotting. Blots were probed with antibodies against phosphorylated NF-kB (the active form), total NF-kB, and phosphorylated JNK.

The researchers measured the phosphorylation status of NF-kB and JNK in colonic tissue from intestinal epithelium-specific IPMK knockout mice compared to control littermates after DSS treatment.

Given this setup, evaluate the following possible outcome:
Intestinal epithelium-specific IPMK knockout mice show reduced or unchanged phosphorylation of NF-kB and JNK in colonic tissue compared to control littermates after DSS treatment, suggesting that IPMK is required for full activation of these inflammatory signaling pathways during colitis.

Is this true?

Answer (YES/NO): NO